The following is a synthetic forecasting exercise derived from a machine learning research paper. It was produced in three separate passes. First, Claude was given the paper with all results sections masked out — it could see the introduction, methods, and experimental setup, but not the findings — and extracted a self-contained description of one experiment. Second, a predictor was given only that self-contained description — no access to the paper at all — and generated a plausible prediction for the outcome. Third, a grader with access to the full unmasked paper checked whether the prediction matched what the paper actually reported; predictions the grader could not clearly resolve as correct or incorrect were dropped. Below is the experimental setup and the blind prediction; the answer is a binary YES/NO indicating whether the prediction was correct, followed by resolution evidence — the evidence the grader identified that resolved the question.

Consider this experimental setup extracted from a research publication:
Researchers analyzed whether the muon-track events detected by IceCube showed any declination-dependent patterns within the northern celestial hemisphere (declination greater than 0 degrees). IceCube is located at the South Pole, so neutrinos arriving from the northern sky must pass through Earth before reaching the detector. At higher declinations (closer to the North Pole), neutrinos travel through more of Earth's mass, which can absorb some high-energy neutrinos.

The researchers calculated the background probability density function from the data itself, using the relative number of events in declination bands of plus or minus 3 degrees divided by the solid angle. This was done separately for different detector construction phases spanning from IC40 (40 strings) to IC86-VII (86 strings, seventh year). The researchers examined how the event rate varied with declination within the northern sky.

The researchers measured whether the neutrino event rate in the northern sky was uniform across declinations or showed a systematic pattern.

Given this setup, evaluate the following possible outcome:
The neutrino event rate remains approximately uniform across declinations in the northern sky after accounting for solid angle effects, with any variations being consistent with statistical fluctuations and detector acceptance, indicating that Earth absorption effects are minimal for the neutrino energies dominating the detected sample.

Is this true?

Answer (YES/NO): NO